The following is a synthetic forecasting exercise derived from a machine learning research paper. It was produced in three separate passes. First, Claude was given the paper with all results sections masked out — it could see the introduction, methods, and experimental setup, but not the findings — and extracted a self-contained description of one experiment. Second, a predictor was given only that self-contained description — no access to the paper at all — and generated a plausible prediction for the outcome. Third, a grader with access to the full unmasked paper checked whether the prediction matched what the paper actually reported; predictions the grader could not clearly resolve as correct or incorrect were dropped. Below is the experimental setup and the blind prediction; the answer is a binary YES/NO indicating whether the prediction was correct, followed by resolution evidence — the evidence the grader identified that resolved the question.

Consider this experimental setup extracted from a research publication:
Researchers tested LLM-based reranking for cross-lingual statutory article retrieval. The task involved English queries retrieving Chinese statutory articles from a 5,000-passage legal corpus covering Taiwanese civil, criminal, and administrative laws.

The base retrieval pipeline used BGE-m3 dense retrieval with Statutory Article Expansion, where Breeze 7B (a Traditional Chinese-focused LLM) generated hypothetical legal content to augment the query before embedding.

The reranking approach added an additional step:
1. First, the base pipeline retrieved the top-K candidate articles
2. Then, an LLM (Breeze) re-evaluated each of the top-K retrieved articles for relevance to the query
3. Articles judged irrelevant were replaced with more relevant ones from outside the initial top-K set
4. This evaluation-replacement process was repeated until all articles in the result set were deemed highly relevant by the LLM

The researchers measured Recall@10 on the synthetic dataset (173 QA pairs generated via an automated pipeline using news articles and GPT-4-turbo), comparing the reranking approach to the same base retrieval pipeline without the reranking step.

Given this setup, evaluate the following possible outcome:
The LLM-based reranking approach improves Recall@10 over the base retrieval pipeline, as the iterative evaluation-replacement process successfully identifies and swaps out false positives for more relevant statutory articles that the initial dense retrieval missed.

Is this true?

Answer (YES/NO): YES